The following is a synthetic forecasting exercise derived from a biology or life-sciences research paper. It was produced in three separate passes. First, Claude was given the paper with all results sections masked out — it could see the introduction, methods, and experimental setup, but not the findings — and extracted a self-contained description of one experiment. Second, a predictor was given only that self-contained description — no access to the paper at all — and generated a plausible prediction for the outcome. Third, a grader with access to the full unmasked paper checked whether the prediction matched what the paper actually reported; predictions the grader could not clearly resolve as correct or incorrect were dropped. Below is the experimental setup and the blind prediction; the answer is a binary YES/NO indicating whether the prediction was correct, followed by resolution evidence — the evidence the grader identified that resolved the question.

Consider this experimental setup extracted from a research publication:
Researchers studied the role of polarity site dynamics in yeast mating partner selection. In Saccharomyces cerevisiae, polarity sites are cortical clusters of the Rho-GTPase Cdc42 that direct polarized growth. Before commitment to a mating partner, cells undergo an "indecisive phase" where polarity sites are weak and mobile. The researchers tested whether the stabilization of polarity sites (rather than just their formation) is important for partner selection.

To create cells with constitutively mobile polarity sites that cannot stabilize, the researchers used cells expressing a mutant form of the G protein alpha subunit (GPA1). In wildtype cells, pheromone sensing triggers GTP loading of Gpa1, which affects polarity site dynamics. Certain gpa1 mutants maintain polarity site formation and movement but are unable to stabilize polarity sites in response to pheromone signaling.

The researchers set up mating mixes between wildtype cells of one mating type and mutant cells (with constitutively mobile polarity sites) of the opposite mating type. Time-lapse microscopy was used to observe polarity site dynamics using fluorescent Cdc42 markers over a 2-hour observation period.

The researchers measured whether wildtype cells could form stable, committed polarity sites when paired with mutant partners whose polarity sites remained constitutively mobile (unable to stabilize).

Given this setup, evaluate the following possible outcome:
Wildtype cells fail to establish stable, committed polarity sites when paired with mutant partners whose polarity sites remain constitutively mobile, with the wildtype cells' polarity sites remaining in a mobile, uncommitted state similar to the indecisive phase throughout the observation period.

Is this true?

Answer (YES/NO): YES